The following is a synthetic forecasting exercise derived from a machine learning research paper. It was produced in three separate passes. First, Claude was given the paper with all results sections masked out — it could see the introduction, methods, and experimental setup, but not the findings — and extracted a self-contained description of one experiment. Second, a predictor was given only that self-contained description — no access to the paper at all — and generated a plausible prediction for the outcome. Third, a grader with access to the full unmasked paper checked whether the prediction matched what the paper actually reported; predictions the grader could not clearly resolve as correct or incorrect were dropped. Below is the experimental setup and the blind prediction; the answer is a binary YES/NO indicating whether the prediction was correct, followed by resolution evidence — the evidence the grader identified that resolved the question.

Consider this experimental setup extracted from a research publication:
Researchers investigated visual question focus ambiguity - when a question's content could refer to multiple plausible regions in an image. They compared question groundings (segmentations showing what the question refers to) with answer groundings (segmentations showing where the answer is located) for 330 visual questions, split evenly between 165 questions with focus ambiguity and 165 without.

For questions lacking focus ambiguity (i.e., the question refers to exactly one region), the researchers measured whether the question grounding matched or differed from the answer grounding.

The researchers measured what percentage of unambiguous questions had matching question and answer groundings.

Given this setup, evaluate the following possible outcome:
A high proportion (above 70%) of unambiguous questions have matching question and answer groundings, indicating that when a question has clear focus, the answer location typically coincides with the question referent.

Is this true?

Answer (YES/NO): NO